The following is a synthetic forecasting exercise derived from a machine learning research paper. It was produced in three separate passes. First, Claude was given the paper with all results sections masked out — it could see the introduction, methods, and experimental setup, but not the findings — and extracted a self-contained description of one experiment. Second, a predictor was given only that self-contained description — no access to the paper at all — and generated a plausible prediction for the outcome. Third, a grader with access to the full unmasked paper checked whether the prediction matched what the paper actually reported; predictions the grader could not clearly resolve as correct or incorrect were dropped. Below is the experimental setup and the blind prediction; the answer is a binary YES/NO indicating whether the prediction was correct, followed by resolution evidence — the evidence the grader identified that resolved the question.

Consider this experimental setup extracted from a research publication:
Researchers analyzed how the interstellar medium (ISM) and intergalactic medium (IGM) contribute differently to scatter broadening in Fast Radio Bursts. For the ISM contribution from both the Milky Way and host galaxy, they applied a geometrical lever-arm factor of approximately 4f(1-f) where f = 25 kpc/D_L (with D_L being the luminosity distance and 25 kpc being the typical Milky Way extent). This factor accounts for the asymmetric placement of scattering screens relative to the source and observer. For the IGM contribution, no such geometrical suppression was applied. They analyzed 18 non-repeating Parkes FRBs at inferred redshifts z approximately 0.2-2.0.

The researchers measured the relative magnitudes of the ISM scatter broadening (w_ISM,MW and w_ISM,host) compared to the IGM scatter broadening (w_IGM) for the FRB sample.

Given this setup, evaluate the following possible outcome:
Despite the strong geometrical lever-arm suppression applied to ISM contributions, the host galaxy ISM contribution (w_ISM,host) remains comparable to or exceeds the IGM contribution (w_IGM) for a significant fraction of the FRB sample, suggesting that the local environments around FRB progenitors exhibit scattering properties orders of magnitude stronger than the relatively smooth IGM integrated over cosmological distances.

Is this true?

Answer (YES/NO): NO